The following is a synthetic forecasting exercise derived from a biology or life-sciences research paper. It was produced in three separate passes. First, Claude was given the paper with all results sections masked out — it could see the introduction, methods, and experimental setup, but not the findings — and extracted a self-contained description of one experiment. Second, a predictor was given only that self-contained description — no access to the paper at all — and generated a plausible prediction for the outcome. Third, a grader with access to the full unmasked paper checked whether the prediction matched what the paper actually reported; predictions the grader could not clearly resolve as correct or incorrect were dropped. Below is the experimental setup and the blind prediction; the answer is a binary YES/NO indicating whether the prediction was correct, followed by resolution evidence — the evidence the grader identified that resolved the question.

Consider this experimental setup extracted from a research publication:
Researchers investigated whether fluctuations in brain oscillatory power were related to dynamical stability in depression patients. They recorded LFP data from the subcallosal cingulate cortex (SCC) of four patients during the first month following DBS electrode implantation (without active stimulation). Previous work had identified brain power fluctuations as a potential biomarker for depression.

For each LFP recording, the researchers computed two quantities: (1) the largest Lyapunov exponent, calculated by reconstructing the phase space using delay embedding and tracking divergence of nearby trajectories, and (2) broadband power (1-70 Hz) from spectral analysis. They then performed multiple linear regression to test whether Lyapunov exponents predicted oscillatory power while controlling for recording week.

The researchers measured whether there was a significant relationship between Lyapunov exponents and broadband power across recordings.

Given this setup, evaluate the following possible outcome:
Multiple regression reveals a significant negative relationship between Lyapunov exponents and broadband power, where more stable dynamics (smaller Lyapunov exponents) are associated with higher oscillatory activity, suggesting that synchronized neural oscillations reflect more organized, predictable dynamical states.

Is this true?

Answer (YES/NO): NO